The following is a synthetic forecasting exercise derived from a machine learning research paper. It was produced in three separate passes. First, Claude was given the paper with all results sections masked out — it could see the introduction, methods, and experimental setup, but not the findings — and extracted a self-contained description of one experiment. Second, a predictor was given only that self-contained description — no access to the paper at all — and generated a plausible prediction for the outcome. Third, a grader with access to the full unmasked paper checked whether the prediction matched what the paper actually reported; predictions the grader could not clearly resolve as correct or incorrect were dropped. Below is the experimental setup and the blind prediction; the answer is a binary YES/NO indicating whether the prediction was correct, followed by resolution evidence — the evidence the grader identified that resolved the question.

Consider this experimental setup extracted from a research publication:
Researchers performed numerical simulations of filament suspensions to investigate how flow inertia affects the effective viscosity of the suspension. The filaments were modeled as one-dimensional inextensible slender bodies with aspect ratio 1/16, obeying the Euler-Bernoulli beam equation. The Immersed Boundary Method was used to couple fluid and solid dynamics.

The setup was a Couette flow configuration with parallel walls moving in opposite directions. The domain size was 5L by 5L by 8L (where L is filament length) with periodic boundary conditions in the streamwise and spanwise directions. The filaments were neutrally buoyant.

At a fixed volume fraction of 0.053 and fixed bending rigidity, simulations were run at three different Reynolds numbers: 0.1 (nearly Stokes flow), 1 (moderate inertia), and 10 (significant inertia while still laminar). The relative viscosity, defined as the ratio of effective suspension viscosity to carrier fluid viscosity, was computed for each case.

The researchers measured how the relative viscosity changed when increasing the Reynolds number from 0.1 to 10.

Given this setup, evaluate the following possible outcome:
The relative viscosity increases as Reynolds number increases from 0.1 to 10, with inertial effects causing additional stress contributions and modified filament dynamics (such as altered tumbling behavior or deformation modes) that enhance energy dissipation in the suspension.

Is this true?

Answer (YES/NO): YES